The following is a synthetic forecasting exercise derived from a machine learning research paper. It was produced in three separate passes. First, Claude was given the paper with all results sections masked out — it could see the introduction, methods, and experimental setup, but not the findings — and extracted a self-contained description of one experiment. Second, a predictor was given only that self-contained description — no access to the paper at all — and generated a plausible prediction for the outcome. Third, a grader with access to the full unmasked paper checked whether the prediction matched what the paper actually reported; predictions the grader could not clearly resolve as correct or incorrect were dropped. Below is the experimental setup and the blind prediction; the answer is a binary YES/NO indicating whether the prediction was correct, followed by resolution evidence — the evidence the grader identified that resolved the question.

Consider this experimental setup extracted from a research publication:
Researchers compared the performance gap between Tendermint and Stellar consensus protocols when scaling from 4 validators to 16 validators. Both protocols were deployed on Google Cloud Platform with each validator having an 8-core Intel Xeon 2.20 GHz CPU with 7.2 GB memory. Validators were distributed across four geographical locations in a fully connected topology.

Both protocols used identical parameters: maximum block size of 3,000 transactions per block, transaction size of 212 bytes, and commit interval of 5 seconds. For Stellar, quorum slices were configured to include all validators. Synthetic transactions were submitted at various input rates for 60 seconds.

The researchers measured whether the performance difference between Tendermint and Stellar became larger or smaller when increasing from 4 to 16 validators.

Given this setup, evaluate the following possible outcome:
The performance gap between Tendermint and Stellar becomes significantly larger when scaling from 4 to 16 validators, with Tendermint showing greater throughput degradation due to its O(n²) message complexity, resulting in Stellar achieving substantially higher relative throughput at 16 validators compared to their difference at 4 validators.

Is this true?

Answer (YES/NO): NO